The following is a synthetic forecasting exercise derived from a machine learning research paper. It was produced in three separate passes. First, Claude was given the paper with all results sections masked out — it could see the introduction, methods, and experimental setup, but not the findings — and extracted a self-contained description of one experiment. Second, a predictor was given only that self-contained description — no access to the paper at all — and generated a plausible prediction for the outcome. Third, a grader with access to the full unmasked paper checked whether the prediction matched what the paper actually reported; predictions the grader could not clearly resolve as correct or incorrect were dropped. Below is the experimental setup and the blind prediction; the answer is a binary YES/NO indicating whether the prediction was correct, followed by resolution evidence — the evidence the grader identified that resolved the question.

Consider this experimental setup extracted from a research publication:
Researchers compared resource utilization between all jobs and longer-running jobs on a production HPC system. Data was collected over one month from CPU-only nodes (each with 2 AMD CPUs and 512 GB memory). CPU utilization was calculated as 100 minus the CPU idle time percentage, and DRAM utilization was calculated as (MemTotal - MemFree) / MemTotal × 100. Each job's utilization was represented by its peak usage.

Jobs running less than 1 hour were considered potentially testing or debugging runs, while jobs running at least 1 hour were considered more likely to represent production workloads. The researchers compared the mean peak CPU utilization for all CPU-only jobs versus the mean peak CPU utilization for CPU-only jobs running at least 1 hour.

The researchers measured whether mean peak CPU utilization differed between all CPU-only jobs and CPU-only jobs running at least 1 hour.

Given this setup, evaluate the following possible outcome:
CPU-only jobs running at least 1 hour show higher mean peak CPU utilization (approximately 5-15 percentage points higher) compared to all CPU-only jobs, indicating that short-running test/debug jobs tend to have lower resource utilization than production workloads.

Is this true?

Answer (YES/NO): NO